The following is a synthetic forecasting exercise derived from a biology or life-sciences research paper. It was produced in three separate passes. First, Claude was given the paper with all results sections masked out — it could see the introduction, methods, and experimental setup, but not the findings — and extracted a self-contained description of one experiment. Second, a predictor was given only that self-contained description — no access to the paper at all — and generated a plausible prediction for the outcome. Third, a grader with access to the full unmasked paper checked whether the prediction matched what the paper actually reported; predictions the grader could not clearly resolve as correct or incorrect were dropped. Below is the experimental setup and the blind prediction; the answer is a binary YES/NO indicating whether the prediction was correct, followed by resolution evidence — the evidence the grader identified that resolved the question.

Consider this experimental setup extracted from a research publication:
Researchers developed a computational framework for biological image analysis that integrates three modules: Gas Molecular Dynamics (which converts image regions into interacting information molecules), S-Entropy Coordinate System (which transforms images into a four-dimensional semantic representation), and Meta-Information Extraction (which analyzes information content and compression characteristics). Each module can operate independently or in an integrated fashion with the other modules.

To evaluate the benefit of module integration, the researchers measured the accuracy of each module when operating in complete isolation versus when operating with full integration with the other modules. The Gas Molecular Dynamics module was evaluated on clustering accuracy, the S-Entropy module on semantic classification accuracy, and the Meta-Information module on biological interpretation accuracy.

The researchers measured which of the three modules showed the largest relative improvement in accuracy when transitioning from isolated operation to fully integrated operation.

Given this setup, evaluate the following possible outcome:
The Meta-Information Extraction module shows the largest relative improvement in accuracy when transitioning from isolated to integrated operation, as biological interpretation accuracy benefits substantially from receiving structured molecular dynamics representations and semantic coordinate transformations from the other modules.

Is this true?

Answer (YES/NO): YES